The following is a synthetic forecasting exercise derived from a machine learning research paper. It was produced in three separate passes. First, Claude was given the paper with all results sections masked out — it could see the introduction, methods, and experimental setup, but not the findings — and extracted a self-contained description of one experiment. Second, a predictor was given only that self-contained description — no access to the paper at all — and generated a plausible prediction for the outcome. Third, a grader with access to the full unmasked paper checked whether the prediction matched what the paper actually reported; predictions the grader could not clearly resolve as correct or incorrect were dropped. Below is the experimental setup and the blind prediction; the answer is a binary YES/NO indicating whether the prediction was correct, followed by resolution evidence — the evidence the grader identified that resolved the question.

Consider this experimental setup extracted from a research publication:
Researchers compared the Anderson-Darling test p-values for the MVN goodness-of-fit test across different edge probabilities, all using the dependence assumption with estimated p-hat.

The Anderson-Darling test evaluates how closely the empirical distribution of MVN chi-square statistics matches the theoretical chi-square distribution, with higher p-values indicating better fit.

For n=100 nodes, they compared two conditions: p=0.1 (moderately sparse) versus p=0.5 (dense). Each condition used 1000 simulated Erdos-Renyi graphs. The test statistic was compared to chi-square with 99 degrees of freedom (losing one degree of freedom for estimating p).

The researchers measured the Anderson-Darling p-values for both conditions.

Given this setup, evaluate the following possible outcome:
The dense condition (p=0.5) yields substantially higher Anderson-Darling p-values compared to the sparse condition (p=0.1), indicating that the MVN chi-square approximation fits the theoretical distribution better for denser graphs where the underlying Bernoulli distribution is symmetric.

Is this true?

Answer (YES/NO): YES